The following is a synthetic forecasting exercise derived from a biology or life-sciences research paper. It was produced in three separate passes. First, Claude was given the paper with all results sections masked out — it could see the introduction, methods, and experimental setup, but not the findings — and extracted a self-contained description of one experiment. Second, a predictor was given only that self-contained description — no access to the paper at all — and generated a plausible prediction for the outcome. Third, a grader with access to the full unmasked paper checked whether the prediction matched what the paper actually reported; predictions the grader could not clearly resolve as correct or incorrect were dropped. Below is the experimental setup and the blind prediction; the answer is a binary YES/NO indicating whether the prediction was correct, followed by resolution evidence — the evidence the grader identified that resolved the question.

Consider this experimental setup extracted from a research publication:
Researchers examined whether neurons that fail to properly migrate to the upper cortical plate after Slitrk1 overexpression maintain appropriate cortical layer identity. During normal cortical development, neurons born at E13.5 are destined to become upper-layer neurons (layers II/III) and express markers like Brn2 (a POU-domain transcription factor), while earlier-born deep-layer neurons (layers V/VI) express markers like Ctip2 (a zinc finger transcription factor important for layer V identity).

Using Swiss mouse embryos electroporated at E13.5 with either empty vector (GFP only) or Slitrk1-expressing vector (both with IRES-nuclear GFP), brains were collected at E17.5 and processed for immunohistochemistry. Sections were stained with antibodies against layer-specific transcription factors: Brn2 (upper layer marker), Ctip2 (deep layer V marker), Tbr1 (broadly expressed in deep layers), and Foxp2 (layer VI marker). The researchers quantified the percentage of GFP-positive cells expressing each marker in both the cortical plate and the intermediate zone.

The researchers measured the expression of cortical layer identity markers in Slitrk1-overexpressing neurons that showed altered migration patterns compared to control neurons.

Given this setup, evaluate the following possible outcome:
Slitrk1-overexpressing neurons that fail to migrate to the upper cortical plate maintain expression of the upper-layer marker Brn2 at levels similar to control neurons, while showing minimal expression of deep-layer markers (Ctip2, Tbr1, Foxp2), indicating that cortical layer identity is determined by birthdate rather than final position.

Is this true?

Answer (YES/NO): YES